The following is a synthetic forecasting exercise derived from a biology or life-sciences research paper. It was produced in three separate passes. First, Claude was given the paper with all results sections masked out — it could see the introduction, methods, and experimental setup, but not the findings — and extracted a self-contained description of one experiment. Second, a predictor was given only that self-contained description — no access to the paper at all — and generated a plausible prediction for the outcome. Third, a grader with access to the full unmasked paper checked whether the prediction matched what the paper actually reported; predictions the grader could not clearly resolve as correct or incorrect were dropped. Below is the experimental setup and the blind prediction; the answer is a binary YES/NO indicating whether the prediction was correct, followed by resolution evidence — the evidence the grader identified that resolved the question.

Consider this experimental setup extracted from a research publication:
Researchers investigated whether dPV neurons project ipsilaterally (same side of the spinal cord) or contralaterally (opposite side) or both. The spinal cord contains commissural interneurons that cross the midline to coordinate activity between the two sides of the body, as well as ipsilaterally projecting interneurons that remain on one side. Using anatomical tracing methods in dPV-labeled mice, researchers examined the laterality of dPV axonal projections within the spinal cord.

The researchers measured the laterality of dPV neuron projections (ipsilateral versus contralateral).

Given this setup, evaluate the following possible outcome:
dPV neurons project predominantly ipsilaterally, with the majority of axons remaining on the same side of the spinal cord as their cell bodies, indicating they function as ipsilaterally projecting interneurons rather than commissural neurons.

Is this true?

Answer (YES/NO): YES